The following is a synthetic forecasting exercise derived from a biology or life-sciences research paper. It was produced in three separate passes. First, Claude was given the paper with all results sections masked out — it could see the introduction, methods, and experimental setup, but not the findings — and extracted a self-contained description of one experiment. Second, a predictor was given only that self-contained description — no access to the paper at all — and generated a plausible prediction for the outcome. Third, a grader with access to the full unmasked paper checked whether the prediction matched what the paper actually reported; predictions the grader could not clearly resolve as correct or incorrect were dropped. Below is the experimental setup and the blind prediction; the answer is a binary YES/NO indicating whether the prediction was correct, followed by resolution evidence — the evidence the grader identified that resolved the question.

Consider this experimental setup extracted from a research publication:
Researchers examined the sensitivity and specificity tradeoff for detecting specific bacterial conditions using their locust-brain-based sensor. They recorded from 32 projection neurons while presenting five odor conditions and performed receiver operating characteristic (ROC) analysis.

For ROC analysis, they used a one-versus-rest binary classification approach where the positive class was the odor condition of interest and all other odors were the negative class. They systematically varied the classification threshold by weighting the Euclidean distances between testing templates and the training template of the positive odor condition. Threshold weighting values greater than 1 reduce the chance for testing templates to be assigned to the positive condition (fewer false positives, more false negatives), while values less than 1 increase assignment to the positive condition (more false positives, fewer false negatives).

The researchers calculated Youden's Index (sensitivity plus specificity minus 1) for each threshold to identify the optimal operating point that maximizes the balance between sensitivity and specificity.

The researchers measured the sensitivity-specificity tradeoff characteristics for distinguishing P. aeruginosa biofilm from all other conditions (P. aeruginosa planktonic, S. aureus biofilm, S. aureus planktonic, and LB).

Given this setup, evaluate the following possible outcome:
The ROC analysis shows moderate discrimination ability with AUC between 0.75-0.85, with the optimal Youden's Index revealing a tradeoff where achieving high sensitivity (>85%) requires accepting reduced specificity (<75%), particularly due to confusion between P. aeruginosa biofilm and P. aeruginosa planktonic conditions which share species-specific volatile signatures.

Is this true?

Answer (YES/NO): NO